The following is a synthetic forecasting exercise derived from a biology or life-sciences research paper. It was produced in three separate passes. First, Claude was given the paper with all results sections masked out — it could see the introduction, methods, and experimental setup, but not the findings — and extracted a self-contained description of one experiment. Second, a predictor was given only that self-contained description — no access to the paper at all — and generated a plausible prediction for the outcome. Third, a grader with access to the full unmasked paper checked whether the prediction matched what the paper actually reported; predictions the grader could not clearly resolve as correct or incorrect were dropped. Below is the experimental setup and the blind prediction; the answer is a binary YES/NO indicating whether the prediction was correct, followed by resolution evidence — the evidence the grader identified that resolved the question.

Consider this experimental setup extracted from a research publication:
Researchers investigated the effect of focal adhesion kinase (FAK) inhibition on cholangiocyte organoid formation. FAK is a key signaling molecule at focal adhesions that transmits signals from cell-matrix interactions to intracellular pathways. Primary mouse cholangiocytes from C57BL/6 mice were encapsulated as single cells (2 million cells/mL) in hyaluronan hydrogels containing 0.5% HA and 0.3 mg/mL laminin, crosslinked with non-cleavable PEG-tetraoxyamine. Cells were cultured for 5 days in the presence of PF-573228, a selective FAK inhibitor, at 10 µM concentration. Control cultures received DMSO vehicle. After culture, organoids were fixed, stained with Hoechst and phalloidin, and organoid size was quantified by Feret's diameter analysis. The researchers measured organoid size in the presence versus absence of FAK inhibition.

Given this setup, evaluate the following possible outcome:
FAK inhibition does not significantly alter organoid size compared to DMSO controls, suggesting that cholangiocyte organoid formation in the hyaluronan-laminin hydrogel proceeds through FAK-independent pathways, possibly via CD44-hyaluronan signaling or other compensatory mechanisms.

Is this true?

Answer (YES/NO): NO